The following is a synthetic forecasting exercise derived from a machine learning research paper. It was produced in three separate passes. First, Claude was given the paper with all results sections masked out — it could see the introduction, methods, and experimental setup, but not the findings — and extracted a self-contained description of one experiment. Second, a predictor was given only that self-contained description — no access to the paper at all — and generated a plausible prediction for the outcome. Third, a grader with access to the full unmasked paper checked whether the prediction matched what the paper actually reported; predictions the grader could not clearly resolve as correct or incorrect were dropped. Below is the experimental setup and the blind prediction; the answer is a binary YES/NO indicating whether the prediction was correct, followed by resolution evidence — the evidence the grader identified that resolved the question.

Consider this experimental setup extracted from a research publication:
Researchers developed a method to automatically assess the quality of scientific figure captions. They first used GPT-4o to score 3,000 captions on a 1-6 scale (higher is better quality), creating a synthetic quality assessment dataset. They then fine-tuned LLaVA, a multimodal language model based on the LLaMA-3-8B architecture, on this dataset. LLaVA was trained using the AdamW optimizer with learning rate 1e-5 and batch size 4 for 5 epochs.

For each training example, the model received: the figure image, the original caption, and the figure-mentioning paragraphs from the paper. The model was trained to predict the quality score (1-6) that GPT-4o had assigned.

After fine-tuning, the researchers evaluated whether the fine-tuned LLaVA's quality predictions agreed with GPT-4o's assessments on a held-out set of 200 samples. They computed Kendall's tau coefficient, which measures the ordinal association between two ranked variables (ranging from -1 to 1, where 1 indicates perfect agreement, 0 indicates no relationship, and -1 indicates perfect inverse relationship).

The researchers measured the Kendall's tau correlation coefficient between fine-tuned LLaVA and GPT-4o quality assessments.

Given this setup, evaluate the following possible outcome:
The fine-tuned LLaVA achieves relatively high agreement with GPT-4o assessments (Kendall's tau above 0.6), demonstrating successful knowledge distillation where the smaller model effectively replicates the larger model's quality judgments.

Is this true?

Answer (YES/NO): NO